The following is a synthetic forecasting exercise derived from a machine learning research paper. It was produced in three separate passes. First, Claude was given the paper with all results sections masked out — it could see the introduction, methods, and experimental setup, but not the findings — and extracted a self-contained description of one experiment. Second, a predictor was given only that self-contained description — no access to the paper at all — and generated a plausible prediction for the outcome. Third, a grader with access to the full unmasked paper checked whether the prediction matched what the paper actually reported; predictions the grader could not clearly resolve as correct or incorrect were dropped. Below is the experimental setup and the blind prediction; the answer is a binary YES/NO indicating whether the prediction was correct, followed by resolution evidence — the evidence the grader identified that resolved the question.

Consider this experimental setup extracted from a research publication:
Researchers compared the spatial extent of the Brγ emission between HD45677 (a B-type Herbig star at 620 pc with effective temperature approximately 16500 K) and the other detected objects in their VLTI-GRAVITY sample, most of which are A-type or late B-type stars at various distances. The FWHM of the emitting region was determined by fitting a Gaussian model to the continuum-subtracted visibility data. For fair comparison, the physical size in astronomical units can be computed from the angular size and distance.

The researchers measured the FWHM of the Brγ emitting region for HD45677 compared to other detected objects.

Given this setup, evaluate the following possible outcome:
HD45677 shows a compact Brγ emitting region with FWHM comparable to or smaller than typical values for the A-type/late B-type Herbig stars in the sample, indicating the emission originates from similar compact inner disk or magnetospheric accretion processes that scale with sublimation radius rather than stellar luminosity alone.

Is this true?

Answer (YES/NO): NO